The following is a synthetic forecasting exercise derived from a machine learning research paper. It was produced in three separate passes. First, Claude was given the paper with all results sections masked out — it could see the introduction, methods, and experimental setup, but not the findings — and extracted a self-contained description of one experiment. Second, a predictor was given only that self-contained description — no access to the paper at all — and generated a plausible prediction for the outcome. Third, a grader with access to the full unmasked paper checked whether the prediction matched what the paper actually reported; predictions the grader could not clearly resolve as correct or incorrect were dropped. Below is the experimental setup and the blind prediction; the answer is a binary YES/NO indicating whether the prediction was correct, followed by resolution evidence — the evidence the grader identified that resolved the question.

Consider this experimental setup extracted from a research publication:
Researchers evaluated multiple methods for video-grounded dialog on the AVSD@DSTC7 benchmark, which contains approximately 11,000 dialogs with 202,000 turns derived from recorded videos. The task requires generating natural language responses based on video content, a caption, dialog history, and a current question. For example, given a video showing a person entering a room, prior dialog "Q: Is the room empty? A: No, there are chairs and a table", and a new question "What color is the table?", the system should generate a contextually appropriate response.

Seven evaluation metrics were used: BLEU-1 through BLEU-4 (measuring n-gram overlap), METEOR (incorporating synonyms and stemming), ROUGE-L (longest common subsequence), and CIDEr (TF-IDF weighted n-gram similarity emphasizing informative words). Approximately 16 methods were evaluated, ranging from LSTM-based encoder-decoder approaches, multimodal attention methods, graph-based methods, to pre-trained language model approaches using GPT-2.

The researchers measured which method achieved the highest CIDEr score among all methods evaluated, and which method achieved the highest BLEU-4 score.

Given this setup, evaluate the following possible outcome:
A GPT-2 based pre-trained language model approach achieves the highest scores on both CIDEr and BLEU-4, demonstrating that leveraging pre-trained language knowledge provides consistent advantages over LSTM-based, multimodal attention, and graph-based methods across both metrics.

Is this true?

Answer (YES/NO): NO